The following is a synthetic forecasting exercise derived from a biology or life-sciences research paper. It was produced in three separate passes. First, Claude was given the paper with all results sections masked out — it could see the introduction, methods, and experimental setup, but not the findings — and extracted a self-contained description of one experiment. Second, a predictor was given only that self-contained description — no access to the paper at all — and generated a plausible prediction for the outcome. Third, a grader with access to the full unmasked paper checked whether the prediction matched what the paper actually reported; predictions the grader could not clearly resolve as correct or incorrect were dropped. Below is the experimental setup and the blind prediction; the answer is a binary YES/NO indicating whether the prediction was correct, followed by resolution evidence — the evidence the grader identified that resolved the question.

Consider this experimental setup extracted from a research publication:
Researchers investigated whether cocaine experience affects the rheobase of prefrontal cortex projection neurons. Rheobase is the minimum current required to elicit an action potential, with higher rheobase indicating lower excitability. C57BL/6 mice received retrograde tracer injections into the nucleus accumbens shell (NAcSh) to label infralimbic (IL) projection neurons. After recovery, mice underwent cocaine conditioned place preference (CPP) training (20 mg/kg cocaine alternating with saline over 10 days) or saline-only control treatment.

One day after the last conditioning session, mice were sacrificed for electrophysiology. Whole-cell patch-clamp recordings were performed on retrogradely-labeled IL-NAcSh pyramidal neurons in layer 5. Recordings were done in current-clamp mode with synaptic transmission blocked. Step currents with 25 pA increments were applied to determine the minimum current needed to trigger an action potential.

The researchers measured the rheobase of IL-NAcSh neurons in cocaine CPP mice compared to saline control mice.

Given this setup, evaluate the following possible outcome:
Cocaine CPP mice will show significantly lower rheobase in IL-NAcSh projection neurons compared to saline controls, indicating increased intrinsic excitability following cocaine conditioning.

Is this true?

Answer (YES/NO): NO